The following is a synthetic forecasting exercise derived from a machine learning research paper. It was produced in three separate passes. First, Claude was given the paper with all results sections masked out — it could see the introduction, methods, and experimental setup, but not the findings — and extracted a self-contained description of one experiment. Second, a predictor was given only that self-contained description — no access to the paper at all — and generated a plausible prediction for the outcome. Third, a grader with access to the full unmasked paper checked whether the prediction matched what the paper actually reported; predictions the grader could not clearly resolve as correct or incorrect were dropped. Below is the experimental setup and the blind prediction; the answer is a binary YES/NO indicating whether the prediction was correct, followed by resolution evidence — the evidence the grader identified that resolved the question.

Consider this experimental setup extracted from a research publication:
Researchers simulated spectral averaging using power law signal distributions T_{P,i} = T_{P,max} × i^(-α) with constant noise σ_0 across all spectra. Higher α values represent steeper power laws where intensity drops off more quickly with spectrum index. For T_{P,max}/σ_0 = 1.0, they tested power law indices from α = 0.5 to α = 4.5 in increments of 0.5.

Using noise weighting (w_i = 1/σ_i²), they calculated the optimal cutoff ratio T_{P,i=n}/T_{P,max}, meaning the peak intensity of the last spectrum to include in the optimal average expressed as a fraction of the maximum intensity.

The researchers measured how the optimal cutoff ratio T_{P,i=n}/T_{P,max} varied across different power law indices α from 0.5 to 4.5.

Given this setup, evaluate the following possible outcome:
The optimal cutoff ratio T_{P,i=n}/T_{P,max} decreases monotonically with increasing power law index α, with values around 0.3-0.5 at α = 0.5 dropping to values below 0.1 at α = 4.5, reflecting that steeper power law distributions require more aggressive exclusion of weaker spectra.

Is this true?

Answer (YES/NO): NO